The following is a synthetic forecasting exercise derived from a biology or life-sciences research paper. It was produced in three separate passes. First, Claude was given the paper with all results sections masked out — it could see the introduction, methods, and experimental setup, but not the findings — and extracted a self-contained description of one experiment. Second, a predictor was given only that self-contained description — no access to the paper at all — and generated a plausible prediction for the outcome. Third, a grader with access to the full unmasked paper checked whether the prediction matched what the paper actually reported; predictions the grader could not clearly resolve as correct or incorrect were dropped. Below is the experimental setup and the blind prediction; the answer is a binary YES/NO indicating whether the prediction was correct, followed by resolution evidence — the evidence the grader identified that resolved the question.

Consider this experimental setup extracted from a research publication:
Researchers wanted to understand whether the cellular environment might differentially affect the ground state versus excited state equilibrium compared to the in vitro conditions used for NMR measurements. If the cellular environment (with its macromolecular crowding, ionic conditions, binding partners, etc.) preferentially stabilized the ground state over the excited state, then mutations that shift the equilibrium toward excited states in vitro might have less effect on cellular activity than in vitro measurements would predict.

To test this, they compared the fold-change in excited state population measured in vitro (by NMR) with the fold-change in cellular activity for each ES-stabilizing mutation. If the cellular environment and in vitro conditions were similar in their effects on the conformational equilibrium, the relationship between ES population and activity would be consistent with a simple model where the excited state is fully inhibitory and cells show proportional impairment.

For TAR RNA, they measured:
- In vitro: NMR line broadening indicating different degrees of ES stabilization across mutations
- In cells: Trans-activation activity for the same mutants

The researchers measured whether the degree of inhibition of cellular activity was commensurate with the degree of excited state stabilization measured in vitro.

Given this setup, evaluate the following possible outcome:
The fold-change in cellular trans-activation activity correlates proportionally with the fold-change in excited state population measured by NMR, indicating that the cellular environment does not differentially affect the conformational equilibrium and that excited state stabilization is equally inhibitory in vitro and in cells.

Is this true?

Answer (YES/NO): YES